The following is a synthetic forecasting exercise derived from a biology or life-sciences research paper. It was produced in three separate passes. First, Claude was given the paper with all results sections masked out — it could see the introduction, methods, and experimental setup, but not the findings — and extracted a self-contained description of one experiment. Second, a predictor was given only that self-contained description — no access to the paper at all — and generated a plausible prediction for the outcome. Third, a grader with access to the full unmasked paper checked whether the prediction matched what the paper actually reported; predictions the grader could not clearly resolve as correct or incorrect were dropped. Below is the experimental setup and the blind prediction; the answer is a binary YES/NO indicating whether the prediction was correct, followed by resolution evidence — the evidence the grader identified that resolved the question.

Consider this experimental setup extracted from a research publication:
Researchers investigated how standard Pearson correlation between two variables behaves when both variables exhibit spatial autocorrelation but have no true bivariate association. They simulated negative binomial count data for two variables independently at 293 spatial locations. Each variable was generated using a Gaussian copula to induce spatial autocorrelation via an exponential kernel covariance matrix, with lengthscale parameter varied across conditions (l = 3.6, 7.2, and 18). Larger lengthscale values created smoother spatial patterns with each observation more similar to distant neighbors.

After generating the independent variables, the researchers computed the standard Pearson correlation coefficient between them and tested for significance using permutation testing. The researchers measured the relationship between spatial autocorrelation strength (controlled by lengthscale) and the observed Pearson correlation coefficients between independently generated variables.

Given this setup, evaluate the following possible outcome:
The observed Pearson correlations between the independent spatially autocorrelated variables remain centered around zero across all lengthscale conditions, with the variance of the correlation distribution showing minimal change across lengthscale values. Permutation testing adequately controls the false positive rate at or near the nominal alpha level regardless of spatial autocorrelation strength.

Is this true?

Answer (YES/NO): NO